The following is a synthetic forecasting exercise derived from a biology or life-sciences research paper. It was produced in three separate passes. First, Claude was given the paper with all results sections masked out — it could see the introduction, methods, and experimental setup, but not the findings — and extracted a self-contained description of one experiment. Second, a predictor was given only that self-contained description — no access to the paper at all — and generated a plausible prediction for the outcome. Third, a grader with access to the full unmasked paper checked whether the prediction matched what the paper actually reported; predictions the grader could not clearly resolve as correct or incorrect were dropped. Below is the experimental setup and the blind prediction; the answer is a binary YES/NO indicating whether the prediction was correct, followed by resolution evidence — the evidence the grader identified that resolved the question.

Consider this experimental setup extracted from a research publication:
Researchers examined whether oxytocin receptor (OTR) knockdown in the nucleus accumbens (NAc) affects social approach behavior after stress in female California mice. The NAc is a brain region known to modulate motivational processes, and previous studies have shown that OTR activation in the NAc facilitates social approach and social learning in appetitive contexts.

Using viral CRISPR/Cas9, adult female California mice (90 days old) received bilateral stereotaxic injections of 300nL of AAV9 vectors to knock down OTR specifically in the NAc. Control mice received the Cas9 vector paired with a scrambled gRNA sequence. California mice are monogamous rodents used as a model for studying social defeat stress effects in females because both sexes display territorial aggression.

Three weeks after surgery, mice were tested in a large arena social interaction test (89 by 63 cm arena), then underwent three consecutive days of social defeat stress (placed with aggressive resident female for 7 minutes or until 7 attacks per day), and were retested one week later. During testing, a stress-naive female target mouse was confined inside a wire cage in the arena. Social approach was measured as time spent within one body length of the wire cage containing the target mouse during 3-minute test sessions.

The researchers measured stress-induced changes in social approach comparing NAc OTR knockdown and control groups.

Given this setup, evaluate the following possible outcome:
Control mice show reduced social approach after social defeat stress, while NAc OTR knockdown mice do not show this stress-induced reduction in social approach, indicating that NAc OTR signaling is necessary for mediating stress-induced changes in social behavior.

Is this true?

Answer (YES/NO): NO